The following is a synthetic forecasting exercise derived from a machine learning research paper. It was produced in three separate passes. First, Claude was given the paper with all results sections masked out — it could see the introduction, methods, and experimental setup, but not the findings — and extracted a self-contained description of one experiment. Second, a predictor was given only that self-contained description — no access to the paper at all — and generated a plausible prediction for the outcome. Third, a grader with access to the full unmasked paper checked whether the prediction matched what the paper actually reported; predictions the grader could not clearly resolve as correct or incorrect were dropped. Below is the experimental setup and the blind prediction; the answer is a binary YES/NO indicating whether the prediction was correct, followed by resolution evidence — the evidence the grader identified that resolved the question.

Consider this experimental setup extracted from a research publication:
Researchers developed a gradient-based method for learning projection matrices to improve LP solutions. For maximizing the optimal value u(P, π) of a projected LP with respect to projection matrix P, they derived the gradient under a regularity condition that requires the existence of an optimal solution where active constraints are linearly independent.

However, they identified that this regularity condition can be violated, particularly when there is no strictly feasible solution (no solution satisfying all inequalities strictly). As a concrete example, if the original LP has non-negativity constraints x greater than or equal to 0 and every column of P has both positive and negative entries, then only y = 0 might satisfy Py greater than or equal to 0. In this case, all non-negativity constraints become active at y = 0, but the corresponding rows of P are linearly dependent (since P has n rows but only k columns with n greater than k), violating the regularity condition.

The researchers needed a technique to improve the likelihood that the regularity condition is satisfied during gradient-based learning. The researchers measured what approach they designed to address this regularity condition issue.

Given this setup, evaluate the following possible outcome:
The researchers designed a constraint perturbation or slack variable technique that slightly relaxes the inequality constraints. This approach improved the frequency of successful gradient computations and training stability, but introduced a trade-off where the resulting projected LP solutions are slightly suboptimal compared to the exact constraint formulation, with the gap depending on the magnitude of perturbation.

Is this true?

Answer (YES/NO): NO